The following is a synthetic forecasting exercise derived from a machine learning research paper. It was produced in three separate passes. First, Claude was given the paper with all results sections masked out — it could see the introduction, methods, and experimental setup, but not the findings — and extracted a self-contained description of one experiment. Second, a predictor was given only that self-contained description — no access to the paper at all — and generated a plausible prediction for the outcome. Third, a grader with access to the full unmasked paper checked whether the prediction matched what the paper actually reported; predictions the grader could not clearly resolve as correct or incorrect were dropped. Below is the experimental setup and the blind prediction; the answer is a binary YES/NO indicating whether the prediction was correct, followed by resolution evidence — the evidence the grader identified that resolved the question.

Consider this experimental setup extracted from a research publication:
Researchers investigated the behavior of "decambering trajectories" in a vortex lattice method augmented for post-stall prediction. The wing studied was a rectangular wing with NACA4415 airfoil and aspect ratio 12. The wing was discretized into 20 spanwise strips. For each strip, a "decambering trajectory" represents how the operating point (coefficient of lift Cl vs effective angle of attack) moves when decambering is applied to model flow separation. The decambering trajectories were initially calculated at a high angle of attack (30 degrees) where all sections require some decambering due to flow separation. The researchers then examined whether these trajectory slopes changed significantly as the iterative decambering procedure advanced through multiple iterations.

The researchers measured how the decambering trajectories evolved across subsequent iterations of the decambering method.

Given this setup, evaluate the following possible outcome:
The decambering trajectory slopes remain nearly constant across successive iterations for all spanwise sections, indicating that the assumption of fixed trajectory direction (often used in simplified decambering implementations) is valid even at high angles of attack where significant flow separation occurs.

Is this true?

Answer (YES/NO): YES